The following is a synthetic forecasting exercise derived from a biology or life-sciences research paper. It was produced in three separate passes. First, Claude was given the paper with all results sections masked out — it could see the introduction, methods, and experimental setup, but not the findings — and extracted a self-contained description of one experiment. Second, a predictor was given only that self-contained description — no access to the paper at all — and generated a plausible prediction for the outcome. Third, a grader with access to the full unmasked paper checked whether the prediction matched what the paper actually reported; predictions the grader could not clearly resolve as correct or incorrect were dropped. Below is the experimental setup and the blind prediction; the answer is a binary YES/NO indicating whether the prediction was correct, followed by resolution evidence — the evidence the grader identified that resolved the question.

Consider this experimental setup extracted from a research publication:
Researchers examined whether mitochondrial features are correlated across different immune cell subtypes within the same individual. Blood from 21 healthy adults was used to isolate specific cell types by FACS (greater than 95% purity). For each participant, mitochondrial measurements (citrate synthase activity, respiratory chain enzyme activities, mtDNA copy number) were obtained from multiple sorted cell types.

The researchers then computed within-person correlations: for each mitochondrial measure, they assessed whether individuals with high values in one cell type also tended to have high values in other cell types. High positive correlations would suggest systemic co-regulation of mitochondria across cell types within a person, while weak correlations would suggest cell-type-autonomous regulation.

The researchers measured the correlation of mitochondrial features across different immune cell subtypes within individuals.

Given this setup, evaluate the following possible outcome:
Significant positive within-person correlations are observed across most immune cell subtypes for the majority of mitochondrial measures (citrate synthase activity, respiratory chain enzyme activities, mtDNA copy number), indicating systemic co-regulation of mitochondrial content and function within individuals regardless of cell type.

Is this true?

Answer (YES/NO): NO